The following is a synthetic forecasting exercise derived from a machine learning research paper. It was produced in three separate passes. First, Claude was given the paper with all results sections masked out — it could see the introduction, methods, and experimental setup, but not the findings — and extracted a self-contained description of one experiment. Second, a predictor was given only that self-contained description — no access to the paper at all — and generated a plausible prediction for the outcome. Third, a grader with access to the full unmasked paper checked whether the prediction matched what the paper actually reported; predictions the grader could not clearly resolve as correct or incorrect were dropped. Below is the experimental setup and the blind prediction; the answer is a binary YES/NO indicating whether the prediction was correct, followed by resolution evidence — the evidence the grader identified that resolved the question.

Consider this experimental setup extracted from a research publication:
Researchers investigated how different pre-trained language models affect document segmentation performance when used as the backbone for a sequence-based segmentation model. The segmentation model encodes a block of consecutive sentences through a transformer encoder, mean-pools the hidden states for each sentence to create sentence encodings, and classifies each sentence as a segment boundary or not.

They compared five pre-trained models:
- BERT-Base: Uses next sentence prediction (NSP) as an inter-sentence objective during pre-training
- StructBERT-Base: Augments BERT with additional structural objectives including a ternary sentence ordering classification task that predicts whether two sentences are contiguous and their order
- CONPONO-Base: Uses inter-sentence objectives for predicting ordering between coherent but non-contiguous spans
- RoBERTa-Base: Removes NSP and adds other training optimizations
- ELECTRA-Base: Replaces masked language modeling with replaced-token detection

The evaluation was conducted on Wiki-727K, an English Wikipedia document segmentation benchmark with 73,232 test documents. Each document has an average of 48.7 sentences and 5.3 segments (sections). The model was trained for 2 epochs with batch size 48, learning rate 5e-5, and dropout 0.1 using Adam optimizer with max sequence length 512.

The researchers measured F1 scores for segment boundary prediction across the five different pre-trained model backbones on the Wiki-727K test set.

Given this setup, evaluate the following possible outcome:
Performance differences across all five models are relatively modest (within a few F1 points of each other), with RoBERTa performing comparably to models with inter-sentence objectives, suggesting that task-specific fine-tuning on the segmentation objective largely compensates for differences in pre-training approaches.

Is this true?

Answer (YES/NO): NO